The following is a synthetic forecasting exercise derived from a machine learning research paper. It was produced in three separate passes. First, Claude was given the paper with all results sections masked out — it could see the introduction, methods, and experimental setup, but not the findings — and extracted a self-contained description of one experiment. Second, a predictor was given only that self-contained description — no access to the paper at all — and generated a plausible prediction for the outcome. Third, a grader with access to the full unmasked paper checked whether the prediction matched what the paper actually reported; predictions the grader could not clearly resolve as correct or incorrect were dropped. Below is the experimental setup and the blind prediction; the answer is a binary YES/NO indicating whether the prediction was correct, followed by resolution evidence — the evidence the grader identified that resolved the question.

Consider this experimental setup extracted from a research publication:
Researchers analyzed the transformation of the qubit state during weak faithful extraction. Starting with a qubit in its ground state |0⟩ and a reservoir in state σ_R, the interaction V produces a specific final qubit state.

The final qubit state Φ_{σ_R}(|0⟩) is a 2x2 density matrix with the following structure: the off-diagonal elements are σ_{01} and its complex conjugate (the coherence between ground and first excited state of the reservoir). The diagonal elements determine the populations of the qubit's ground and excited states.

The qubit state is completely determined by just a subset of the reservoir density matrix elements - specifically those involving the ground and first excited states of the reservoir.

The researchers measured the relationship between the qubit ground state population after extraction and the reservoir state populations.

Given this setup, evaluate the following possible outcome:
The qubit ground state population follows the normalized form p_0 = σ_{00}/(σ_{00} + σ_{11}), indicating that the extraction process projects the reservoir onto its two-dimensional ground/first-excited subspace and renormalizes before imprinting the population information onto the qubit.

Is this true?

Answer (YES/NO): NO